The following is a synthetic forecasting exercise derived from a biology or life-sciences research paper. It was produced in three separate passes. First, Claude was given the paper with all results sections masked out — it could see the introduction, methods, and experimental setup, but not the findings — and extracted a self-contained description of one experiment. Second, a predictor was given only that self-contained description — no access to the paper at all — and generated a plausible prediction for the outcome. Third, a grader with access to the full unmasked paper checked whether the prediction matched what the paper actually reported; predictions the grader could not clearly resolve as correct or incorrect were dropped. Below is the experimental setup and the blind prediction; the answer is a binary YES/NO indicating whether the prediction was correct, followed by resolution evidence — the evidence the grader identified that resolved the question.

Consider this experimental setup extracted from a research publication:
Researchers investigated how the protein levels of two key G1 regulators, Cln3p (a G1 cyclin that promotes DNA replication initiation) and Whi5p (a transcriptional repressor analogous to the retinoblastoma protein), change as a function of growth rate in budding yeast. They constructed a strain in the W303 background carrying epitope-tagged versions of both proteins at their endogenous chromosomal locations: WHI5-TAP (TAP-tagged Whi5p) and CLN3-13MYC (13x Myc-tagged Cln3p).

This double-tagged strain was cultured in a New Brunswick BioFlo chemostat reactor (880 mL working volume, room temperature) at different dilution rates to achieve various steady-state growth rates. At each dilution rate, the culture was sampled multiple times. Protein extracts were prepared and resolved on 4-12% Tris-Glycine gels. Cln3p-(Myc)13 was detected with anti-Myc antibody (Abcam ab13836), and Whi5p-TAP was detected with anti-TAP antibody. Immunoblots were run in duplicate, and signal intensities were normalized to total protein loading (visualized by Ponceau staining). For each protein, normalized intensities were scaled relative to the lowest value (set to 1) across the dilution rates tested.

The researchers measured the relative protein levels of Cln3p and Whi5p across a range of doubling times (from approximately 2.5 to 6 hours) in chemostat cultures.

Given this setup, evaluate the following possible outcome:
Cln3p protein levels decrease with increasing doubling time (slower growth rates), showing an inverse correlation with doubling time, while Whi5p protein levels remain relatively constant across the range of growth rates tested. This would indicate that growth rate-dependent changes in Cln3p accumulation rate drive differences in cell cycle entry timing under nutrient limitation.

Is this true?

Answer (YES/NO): NO